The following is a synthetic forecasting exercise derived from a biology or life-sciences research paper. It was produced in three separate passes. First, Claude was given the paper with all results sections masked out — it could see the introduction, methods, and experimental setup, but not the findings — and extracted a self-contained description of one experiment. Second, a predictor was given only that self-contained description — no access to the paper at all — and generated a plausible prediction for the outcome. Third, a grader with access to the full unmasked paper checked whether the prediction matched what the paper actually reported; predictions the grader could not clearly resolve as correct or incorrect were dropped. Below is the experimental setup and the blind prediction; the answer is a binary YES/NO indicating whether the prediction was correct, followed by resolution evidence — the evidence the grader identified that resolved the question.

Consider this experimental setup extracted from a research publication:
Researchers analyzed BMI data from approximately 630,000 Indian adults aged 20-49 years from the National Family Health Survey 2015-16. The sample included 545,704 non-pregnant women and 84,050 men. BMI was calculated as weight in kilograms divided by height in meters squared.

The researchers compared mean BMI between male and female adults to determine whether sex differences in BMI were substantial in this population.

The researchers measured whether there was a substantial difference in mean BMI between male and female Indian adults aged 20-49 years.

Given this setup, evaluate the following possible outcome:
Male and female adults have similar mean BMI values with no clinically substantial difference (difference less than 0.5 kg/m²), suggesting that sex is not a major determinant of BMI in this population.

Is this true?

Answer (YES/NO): YES